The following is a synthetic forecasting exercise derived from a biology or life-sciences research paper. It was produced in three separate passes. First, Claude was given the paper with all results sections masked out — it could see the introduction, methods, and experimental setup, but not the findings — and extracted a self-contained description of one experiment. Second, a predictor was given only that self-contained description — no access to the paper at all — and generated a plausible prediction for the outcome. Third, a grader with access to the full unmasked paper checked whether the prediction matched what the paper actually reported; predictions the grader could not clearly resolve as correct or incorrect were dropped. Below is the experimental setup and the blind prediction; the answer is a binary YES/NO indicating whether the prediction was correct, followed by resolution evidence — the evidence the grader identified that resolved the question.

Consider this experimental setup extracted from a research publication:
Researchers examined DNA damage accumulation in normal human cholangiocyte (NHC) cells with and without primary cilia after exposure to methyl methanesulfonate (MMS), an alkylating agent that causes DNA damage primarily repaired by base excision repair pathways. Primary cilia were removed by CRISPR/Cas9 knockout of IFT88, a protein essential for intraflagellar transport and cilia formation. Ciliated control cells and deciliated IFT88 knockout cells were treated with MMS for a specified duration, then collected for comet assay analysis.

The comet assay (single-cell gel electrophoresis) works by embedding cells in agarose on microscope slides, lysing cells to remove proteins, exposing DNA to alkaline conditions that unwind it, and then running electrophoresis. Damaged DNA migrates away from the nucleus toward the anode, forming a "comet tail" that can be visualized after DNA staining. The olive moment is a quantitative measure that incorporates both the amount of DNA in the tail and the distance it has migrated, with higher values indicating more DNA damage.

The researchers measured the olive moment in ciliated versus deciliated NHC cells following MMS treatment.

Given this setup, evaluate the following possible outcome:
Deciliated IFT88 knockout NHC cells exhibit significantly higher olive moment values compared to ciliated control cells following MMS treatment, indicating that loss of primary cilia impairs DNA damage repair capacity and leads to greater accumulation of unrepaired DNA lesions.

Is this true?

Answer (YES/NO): YES